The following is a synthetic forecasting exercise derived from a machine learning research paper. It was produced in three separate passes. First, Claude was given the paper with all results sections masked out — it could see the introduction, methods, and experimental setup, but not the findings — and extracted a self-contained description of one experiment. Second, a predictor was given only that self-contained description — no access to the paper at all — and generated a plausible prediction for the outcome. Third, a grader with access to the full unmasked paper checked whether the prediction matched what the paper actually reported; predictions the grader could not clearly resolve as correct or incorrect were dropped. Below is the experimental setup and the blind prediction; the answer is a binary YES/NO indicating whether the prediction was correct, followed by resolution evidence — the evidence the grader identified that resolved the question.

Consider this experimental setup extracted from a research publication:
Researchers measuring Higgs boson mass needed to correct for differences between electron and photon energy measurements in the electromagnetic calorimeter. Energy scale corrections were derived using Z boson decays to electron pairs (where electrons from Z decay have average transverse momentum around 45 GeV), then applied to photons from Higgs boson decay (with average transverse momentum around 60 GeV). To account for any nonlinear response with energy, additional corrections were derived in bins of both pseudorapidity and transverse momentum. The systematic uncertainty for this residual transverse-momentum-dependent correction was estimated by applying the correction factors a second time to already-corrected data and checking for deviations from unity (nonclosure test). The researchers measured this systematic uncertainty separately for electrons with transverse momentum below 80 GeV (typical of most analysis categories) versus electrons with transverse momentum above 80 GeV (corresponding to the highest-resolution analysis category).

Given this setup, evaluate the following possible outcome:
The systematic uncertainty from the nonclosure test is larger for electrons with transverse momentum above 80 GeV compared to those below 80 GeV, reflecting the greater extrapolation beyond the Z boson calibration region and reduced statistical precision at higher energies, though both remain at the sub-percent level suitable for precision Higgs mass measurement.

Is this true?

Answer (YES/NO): YES